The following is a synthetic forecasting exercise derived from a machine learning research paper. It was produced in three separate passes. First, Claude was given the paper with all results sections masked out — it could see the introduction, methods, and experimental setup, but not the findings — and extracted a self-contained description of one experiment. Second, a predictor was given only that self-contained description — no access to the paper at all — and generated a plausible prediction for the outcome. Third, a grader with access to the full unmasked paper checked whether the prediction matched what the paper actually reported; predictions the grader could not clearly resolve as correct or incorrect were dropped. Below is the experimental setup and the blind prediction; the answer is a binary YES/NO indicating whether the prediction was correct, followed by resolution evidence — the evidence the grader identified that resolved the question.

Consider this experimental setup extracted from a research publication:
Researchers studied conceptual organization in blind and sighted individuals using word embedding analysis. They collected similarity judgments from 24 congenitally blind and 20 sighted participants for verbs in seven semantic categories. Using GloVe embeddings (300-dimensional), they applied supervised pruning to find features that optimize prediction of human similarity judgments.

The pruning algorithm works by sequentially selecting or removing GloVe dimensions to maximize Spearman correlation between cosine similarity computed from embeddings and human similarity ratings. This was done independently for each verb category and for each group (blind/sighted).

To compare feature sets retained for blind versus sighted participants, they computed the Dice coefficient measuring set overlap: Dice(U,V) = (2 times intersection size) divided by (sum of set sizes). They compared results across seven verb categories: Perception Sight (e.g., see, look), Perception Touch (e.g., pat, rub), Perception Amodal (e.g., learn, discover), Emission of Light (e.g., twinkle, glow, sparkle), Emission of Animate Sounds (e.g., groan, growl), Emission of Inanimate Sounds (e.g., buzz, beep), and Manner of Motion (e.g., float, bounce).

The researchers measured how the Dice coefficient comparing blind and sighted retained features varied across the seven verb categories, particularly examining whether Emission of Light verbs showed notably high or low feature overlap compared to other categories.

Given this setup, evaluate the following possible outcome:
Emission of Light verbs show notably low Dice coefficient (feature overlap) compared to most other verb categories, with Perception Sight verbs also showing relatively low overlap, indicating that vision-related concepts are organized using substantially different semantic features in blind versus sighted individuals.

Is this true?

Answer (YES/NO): NO